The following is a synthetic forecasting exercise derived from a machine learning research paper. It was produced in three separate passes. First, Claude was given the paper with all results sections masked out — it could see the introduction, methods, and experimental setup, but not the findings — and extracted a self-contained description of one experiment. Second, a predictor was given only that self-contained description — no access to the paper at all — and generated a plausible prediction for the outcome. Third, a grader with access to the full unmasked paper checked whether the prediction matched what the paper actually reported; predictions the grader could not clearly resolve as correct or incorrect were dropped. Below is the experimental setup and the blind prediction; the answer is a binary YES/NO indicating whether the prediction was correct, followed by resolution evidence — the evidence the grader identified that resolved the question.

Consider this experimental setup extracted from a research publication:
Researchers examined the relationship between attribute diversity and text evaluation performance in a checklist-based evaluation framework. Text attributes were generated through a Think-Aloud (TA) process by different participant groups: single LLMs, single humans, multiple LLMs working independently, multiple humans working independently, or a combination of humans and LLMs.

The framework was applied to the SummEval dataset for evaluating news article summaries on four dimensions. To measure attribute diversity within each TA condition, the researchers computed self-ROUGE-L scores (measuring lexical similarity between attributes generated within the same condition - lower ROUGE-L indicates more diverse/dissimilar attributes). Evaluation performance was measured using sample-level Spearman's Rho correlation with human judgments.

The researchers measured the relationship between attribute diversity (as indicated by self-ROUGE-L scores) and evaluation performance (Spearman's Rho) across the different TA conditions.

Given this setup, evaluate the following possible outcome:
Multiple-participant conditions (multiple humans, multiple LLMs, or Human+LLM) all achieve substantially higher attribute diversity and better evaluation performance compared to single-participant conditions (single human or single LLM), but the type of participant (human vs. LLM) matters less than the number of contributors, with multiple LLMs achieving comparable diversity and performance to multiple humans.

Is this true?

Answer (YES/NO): NO